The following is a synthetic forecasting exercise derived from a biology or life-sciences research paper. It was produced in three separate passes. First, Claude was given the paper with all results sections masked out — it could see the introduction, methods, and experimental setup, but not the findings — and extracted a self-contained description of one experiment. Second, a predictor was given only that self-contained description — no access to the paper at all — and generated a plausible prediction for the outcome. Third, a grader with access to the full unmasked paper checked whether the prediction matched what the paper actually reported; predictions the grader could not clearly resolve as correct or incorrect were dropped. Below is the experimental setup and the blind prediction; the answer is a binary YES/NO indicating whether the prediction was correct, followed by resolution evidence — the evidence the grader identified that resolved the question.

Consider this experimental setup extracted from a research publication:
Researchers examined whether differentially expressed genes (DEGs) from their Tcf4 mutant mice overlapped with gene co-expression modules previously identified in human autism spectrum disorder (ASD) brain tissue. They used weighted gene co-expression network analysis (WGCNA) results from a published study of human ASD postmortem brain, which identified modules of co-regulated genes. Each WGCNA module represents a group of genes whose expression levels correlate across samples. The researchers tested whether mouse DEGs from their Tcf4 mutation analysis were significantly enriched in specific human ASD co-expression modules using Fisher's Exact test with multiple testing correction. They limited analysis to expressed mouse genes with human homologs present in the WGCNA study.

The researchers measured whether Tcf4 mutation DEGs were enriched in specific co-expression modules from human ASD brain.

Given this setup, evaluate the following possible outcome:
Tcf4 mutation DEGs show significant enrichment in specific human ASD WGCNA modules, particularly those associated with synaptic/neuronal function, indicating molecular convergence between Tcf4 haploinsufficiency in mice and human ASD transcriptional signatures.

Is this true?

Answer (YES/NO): NO